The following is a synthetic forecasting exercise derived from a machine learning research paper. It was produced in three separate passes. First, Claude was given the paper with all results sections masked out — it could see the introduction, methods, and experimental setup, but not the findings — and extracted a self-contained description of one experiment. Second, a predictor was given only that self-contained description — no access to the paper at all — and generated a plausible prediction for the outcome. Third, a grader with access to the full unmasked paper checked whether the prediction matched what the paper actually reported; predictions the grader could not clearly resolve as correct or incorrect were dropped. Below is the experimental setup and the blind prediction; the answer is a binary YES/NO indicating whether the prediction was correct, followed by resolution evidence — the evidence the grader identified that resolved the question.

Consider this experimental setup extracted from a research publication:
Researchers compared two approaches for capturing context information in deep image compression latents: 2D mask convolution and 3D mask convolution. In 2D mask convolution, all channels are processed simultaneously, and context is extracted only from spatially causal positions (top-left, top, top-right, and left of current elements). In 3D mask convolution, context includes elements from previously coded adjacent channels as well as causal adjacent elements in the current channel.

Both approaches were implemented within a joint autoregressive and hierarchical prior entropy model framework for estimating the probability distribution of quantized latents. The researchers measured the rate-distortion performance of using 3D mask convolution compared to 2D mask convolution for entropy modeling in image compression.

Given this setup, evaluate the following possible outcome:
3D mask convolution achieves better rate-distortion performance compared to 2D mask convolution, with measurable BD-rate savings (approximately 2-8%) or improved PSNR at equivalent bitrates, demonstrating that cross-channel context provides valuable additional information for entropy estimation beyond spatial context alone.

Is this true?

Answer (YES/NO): NO